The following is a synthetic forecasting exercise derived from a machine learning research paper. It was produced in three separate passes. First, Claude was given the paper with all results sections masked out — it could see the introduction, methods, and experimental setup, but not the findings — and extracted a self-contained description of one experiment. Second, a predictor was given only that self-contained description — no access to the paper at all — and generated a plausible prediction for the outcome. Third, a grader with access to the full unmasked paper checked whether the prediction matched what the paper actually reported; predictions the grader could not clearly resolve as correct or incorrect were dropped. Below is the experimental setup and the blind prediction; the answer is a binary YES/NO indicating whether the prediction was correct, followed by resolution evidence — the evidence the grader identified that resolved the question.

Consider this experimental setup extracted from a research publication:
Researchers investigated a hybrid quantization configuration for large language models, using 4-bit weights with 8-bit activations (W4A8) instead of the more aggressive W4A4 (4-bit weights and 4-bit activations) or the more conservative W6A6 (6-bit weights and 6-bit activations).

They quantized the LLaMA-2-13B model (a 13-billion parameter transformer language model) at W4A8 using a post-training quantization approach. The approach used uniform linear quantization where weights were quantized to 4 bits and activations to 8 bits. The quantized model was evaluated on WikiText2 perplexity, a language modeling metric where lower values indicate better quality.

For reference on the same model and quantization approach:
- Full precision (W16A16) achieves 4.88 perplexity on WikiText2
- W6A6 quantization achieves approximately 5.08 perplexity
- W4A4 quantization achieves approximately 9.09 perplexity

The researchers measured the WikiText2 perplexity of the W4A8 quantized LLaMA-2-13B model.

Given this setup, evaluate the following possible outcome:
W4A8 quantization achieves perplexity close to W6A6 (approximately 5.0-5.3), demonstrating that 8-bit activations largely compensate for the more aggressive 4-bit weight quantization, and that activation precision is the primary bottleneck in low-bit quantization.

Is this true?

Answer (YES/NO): YES